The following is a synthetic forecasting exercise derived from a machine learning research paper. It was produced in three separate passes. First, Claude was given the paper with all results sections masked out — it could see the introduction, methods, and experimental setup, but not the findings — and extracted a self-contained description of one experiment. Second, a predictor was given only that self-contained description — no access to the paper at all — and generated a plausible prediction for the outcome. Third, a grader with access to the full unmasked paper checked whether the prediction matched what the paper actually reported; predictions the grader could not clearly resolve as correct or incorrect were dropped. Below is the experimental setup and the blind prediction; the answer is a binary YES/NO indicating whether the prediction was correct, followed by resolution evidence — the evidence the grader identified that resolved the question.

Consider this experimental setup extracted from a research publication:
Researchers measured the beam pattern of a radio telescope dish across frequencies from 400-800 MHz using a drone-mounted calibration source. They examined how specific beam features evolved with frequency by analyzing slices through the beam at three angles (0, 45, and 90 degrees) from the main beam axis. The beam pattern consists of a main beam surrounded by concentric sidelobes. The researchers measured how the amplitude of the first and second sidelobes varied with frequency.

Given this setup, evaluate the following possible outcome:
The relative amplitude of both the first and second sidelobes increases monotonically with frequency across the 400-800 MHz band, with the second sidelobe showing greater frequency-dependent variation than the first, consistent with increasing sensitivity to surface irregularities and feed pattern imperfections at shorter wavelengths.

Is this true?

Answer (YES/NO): NO